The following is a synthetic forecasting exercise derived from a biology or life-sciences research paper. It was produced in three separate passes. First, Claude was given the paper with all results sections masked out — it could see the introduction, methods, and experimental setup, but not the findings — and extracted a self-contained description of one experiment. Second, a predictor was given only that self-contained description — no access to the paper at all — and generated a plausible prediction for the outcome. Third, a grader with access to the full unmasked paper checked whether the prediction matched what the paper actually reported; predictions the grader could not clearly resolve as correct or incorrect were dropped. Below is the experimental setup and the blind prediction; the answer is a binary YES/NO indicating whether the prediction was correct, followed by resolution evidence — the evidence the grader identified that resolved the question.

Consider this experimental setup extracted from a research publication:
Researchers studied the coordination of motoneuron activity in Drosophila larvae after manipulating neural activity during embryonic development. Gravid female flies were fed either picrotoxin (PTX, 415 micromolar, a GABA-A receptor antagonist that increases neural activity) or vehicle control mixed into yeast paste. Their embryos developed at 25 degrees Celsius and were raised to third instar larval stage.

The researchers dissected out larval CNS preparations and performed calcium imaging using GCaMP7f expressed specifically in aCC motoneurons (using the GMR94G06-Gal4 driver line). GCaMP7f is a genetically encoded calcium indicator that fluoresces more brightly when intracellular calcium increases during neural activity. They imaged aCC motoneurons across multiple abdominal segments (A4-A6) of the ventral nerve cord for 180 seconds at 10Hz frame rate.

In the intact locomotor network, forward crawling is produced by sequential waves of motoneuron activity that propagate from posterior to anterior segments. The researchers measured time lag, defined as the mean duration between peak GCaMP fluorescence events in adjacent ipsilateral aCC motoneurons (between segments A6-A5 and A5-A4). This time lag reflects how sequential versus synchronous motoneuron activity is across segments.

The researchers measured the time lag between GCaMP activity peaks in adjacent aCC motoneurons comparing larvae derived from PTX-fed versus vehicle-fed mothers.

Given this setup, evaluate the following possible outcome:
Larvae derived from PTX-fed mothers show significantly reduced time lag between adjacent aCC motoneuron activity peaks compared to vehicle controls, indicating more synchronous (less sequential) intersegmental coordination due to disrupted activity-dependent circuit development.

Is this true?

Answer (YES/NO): YES